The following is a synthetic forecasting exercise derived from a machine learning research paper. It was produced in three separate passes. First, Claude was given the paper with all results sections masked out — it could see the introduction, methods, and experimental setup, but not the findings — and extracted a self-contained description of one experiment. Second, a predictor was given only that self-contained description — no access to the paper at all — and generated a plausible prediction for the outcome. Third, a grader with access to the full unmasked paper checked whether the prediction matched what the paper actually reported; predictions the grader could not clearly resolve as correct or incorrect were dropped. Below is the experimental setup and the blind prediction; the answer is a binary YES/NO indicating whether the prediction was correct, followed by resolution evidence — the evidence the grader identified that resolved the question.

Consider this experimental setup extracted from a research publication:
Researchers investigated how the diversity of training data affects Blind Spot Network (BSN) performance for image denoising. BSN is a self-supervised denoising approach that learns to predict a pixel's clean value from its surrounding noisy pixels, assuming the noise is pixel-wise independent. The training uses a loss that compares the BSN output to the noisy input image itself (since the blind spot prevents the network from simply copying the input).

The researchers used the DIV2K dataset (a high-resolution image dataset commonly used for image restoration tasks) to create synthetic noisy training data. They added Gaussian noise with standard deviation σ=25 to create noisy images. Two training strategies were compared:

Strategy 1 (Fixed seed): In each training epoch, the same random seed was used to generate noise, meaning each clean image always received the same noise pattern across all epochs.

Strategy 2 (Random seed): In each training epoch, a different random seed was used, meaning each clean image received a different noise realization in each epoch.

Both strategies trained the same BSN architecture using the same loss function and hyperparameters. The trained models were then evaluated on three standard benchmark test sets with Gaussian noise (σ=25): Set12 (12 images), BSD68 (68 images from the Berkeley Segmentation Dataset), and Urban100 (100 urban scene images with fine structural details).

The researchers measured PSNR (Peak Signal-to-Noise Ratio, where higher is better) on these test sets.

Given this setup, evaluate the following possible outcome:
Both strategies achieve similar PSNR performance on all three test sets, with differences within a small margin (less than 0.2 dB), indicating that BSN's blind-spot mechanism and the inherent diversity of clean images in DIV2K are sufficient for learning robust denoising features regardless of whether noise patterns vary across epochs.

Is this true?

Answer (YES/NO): NO